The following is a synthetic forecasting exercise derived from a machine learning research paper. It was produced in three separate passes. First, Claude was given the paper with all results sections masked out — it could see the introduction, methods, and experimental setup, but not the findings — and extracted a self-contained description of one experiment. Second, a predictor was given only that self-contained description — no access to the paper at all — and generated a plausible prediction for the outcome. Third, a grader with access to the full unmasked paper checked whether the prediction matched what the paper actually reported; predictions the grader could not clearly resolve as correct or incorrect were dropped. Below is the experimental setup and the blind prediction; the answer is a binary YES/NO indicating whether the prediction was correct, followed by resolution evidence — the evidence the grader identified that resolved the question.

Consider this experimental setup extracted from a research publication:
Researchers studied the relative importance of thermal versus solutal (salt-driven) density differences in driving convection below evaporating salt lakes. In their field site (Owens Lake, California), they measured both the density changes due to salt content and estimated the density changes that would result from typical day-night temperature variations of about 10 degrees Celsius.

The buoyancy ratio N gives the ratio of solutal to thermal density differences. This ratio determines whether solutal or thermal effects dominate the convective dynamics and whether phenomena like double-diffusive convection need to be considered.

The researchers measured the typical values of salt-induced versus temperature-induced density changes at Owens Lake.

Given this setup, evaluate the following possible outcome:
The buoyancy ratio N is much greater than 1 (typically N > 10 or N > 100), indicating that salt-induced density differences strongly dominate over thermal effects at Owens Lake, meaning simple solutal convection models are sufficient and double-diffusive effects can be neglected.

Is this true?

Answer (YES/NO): YES